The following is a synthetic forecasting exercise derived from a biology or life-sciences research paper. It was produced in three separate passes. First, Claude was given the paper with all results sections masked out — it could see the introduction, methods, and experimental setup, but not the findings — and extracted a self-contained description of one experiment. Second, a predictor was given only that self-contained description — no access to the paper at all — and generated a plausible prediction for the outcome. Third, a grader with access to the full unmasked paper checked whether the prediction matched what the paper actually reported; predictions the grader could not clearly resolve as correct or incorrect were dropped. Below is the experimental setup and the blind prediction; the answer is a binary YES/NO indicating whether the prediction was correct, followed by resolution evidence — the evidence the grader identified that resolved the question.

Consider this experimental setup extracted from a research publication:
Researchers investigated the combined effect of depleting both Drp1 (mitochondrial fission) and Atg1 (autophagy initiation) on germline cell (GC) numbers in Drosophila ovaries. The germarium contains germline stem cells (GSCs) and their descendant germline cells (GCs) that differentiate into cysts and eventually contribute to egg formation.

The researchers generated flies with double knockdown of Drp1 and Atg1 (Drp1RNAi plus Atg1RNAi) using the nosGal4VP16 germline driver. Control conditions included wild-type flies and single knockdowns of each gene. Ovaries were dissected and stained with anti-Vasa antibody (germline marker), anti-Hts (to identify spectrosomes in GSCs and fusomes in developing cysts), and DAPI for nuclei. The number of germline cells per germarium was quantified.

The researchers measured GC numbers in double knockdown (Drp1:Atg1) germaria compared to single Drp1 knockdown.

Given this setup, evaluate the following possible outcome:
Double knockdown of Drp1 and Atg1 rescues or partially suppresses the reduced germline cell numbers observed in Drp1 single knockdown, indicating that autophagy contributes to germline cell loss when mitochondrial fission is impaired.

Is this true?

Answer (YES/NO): NO